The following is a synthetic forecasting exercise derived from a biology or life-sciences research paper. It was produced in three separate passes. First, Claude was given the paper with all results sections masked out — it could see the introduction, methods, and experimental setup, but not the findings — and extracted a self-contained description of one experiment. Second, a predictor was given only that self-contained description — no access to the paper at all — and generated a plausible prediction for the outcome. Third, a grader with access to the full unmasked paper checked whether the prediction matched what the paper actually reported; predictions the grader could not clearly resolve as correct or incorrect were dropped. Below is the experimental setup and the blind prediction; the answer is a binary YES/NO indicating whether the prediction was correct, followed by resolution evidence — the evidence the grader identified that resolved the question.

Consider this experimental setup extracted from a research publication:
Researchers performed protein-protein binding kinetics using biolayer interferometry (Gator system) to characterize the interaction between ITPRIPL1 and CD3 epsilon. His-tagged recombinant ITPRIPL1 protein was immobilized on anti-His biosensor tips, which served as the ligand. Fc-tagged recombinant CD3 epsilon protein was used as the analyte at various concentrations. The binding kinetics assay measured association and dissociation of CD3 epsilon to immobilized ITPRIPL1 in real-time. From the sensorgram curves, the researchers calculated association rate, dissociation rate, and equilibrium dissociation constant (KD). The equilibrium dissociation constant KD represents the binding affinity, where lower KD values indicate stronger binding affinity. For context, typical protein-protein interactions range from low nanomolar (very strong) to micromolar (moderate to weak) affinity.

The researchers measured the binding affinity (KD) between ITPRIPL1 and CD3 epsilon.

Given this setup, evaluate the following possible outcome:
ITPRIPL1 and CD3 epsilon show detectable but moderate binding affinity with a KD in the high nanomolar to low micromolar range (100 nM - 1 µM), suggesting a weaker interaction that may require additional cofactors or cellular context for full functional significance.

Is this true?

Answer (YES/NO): YES